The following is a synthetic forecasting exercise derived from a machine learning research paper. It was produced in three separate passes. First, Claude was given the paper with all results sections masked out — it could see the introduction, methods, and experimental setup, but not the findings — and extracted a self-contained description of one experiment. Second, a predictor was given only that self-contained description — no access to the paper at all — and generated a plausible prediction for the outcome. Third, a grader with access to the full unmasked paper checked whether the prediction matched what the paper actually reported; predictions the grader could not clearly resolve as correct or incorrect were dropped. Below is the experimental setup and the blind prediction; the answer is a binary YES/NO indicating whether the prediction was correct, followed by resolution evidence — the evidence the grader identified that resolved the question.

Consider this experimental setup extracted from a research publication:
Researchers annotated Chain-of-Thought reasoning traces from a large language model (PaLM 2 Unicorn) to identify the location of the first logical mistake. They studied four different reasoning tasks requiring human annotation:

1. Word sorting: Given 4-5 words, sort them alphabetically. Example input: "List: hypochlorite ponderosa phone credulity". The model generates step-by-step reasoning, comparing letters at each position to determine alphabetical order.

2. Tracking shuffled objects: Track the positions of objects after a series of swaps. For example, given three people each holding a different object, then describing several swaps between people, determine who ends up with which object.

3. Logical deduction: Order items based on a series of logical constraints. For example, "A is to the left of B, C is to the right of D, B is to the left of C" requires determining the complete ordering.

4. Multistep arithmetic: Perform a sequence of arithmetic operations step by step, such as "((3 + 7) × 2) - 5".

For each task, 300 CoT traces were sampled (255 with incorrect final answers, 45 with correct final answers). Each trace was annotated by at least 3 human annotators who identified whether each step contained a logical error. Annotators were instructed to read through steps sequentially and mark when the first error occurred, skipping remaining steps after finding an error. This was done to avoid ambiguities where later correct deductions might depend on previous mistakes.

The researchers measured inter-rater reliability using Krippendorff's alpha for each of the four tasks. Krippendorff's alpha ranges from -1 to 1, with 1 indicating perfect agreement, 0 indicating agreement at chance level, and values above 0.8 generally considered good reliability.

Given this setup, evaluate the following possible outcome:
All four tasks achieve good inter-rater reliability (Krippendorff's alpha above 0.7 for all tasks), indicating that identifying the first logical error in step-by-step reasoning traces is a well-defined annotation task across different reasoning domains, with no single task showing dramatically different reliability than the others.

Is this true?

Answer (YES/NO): YES